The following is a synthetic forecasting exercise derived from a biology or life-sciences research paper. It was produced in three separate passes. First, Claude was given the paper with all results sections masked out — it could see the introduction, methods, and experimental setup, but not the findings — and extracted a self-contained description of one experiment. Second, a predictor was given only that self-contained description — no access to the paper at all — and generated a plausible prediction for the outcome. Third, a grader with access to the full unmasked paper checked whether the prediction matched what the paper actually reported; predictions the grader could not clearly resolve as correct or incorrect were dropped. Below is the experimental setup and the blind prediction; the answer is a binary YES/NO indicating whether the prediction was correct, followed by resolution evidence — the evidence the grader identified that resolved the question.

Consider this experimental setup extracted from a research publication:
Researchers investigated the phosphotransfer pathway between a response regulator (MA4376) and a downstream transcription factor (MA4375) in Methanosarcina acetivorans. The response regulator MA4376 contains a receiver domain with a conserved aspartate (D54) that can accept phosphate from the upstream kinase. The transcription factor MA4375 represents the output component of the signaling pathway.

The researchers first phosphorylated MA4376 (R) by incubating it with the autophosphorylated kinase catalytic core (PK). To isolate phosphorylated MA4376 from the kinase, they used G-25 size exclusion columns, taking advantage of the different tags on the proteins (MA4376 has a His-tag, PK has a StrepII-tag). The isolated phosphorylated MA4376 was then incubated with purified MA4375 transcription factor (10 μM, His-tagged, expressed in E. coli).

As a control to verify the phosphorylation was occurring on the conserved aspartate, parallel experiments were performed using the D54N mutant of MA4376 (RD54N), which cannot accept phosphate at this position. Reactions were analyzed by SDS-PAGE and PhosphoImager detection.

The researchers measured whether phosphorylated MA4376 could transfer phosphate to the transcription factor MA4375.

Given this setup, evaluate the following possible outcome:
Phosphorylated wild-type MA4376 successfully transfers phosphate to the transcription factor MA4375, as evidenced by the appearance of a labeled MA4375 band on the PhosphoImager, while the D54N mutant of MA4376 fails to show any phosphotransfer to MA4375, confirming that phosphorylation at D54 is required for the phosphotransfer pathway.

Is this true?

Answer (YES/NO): NO